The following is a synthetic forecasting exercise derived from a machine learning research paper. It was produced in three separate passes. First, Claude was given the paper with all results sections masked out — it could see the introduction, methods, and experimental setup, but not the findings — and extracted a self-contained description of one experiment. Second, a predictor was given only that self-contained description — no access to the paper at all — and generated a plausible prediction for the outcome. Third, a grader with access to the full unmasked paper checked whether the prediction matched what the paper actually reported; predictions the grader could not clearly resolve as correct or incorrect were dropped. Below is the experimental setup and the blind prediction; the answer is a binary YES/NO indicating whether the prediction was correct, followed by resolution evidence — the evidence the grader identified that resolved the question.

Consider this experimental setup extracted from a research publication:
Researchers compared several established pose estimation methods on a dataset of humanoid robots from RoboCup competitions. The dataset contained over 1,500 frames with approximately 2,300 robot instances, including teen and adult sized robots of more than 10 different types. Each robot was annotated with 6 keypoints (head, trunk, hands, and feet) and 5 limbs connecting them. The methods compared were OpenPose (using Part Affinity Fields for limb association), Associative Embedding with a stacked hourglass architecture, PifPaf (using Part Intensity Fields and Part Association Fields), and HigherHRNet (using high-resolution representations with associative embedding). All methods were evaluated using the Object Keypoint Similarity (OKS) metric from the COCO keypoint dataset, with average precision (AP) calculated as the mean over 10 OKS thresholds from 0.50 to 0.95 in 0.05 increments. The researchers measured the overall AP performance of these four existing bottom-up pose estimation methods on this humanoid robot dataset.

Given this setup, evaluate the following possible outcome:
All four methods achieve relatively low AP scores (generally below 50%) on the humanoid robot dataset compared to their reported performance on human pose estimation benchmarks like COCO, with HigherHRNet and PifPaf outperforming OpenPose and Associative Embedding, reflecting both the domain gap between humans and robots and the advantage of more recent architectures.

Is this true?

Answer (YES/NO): NO